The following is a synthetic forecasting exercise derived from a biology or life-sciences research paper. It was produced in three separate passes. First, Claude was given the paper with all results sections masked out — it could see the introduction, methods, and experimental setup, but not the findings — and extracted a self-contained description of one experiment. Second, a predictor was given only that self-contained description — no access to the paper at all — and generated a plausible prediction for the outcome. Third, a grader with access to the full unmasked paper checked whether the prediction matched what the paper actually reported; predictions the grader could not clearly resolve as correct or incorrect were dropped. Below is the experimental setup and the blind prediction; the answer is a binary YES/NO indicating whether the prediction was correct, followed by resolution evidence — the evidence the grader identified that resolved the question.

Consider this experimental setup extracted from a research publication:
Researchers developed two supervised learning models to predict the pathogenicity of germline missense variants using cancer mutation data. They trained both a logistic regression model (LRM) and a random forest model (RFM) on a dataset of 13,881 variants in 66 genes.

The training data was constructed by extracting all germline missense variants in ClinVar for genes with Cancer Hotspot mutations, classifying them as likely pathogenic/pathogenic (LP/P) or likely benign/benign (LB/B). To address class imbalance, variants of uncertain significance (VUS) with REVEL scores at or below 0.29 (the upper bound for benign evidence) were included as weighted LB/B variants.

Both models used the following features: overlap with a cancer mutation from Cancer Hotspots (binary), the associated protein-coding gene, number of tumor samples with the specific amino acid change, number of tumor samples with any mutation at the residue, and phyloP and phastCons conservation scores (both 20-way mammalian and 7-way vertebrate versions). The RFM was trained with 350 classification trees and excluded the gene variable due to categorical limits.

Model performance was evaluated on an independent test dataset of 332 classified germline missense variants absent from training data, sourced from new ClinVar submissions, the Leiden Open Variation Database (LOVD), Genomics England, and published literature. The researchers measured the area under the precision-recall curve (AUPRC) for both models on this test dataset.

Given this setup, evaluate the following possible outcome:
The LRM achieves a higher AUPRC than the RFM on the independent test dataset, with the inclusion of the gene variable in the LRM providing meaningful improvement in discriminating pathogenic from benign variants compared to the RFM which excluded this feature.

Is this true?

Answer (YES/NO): NO